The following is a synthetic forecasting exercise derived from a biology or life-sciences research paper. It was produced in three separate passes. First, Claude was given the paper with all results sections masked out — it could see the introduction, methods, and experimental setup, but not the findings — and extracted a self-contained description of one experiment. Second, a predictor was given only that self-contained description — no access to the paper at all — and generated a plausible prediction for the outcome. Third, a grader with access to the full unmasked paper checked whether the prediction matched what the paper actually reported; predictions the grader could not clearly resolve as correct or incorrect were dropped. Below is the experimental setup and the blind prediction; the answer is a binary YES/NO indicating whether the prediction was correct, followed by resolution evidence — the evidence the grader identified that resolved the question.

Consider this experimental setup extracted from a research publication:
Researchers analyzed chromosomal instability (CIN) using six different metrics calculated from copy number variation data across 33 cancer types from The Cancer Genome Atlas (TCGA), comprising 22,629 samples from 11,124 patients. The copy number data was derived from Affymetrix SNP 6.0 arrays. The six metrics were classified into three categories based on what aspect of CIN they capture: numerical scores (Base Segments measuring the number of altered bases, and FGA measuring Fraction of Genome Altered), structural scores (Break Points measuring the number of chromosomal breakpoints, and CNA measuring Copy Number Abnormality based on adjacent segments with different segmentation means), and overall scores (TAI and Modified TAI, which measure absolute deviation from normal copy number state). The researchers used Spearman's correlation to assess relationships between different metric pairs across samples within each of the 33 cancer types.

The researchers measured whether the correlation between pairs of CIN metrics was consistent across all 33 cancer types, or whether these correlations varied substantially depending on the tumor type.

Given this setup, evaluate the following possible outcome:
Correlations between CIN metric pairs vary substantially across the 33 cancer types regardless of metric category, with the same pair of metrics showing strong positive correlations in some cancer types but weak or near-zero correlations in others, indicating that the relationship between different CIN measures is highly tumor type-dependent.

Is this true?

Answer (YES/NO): NO